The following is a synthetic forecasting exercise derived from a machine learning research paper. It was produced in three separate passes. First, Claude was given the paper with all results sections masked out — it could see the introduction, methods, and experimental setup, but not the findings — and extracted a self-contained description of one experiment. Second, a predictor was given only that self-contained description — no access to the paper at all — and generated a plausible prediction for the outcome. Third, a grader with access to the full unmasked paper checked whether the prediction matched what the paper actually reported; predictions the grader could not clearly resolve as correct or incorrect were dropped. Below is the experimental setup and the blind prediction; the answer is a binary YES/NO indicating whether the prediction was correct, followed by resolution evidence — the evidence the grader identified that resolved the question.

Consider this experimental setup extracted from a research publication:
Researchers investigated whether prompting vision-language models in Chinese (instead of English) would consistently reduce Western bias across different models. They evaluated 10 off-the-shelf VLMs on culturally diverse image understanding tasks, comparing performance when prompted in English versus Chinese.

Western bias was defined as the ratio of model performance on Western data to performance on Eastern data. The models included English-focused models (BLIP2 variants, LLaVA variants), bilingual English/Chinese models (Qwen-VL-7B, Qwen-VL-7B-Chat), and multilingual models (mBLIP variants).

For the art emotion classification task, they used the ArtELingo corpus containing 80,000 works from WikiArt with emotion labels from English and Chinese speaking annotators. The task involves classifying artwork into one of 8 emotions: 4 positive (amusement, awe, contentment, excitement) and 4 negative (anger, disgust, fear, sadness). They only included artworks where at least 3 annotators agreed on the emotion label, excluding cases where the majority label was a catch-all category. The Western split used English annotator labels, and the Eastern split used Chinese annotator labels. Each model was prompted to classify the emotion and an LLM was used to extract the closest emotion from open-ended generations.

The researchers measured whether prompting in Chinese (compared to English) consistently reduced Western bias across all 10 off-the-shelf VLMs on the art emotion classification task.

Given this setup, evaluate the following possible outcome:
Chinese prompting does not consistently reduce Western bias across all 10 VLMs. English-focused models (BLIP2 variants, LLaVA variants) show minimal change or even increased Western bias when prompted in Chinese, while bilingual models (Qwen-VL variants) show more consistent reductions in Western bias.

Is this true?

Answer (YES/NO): NO